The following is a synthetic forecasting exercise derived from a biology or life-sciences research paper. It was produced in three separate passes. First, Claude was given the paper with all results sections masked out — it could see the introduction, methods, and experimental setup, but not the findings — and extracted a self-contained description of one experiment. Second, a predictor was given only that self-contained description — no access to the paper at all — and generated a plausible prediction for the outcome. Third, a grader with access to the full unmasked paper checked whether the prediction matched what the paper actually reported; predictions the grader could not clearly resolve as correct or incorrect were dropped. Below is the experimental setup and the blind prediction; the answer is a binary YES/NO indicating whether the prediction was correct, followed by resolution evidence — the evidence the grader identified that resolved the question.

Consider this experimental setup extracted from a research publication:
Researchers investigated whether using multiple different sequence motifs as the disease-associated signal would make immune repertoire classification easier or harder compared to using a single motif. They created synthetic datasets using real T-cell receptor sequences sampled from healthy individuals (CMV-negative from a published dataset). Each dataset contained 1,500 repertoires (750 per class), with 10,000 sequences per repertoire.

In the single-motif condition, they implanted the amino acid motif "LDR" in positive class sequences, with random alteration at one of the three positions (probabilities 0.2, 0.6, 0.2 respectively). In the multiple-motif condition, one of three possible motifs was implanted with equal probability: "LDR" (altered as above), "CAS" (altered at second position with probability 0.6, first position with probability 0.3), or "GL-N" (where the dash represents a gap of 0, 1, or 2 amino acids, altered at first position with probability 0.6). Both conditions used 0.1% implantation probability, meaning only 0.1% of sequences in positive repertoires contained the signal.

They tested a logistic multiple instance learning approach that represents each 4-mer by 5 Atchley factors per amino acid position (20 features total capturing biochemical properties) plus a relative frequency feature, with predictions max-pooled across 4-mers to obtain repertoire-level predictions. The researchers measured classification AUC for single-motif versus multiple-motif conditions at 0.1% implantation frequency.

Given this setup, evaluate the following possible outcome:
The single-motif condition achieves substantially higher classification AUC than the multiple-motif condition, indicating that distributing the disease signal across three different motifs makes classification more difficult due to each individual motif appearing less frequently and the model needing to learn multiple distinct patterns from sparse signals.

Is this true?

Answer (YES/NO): NO